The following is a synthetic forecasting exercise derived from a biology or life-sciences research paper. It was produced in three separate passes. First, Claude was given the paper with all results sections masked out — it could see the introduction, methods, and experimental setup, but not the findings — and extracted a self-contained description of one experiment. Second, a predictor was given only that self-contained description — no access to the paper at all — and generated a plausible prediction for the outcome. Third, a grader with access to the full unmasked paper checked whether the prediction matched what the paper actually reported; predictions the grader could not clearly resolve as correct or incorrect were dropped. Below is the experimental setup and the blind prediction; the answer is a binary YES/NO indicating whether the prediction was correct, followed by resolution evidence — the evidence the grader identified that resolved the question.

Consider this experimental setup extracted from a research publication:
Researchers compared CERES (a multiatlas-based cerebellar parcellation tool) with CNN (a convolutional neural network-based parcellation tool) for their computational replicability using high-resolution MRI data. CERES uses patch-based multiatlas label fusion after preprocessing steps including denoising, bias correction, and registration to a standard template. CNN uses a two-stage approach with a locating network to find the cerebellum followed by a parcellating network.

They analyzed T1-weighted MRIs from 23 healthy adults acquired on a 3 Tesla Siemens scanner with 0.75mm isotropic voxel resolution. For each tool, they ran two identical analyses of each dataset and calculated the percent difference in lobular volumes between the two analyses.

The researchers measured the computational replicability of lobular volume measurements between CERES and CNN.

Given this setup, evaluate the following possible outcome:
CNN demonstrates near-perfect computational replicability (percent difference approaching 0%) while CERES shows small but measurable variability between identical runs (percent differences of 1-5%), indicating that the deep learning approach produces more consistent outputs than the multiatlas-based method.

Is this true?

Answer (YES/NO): NO